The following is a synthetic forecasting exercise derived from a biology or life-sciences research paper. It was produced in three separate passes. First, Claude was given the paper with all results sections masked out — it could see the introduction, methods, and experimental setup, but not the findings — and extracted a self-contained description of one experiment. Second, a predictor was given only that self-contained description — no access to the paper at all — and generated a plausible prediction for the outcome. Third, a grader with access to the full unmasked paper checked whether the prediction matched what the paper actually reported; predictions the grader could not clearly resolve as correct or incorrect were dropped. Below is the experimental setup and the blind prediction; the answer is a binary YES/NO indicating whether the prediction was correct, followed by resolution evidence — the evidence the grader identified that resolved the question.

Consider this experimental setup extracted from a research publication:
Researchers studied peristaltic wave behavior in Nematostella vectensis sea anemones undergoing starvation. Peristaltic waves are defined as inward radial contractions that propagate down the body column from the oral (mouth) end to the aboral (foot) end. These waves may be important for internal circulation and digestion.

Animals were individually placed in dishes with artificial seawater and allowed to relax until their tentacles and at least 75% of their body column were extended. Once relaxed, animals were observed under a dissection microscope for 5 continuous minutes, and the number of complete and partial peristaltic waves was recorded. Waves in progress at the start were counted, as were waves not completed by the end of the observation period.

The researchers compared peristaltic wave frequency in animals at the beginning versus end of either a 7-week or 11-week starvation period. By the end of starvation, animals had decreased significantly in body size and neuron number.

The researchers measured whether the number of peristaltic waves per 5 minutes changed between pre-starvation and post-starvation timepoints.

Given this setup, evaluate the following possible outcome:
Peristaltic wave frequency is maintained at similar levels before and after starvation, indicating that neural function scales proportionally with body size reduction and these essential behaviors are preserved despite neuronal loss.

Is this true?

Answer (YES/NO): NO